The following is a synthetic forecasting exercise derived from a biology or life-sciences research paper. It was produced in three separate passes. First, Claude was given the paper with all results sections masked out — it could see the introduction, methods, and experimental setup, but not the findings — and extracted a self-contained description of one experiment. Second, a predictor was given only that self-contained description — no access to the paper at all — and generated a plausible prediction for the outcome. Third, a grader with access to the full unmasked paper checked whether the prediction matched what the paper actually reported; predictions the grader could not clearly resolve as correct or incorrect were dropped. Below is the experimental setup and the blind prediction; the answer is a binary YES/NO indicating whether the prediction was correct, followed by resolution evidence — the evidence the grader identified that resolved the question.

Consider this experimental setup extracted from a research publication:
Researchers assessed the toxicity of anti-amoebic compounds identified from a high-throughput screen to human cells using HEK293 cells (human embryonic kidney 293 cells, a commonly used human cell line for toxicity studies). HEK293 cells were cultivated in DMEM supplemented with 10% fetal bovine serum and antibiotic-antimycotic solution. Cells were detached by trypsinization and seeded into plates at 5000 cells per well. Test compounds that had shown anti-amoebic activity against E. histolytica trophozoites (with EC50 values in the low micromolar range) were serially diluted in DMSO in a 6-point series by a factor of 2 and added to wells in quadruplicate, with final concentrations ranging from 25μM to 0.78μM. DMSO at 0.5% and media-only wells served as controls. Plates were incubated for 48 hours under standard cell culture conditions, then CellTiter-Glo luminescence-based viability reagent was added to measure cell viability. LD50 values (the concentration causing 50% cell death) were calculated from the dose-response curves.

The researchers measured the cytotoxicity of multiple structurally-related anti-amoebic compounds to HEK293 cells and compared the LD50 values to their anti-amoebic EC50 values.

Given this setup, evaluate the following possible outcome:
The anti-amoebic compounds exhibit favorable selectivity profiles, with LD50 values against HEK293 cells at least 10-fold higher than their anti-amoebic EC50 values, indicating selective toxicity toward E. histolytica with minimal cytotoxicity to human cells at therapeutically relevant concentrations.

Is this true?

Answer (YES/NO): YES